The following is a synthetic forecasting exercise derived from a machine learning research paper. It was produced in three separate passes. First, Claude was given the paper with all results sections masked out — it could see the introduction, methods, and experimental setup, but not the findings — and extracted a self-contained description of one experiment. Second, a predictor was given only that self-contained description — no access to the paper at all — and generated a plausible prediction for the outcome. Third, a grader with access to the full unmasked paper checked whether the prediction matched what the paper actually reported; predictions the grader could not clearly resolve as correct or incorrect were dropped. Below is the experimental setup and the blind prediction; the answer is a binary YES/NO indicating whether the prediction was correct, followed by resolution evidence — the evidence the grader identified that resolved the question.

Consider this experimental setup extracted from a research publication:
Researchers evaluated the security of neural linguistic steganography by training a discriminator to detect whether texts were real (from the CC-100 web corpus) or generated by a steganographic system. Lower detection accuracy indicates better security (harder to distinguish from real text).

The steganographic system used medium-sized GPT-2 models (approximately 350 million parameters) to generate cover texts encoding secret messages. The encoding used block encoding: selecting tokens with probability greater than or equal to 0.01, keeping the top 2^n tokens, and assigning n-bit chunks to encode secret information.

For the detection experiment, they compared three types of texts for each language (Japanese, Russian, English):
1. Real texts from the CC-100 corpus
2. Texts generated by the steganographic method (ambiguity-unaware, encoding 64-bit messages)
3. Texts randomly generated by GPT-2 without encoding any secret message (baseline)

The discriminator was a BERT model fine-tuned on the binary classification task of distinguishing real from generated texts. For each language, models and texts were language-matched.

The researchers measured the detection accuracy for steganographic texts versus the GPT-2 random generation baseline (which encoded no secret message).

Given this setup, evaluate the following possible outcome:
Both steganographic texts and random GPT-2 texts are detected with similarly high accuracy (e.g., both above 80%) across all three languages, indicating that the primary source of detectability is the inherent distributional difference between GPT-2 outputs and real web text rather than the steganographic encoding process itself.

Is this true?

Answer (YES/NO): NO